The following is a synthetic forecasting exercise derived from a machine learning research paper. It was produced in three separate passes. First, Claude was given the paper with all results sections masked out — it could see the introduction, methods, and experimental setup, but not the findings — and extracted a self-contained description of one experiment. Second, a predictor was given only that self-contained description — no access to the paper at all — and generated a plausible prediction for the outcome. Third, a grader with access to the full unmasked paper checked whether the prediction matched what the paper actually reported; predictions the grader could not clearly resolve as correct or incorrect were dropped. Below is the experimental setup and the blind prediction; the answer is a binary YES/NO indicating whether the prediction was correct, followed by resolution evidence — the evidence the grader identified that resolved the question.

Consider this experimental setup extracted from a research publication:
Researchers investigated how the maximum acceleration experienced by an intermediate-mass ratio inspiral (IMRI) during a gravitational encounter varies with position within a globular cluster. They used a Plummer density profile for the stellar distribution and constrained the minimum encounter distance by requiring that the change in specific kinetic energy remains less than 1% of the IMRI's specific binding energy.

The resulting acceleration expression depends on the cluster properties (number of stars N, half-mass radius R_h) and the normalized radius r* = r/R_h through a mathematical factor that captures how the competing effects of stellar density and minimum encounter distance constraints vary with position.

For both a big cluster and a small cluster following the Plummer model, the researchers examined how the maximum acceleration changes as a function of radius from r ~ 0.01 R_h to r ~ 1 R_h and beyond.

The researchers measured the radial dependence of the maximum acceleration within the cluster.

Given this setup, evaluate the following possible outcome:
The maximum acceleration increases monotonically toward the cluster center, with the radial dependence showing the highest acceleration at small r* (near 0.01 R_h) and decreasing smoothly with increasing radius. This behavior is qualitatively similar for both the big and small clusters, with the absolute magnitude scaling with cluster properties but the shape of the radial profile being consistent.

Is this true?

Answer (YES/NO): NO